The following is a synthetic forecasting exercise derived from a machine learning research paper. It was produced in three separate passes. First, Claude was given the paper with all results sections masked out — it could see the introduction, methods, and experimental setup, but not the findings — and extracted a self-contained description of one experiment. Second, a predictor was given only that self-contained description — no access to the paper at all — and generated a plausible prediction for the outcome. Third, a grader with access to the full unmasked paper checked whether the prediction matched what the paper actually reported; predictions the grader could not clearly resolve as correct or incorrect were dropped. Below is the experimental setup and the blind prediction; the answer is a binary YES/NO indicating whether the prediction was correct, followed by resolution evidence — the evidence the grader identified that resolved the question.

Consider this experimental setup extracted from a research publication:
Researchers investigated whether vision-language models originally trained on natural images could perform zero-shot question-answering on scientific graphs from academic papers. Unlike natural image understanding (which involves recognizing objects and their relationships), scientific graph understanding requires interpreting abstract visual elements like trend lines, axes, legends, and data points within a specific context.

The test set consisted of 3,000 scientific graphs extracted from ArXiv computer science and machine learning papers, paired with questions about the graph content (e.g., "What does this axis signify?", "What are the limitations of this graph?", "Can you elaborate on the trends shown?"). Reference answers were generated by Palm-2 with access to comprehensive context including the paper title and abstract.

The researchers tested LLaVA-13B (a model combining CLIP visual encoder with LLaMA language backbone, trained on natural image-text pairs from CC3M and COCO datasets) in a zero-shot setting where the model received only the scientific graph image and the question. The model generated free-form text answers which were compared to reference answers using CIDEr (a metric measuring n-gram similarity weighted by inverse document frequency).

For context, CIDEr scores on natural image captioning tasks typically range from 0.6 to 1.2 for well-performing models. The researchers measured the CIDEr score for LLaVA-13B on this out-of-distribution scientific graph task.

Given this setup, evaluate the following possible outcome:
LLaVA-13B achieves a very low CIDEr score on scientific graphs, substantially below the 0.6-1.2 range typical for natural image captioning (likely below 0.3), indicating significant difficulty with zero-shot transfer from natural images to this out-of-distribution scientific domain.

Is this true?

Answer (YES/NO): YES